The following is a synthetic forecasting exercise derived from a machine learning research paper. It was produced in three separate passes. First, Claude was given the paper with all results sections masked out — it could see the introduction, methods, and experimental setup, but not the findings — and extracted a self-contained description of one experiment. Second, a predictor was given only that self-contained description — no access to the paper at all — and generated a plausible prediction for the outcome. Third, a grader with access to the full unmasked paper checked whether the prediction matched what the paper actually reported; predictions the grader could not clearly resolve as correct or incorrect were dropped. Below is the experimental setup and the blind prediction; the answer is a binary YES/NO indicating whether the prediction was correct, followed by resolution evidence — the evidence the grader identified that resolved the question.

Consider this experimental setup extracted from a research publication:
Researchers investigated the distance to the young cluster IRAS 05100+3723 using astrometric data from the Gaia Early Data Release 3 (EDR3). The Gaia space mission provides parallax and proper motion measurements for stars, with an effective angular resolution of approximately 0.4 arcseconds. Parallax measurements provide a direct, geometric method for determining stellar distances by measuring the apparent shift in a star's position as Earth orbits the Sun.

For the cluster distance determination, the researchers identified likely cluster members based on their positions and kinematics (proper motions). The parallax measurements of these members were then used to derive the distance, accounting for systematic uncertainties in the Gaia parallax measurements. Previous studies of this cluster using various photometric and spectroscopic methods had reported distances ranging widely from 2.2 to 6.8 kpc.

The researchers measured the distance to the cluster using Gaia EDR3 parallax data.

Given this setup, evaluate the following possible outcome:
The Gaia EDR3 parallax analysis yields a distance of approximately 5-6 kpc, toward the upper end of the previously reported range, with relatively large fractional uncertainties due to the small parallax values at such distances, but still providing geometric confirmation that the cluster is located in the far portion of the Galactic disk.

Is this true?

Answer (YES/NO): NO